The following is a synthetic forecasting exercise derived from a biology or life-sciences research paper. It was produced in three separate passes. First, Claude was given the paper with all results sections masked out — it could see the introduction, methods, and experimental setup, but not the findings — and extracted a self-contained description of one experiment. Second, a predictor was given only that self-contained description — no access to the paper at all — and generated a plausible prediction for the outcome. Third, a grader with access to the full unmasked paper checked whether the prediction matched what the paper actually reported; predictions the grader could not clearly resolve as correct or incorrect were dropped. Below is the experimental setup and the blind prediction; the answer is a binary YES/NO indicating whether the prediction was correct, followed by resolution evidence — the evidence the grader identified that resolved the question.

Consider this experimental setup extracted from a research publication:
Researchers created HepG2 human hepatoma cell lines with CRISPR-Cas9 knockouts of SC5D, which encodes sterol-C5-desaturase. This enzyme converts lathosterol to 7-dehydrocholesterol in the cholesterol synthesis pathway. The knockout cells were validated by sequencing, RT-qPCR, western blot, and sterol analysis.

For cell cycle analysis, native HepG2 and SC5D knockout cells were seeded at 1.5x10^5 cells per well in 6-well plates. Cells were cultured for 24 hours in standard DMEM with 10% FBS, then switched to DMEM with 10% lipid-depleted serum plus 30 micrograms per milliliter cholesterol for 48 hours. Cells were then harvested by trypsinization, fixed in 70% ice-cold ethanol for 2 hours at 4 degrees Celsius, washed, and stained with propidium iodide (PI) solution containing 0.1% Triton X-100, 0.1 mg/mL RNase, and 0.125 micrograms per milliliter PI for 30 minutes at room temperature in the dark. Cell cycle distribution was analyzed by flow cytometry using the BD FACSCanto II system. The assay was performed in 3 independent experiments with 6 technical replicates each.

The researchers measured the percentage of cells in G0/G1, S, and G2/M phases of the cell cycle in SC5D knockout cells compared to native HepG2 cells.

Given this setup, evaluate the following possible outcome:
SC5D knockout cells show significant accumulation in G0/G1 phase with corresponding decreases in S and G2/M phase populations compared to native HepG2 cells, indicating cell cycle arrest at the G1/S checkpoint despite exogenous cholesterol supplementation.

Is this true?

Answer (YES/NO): YES